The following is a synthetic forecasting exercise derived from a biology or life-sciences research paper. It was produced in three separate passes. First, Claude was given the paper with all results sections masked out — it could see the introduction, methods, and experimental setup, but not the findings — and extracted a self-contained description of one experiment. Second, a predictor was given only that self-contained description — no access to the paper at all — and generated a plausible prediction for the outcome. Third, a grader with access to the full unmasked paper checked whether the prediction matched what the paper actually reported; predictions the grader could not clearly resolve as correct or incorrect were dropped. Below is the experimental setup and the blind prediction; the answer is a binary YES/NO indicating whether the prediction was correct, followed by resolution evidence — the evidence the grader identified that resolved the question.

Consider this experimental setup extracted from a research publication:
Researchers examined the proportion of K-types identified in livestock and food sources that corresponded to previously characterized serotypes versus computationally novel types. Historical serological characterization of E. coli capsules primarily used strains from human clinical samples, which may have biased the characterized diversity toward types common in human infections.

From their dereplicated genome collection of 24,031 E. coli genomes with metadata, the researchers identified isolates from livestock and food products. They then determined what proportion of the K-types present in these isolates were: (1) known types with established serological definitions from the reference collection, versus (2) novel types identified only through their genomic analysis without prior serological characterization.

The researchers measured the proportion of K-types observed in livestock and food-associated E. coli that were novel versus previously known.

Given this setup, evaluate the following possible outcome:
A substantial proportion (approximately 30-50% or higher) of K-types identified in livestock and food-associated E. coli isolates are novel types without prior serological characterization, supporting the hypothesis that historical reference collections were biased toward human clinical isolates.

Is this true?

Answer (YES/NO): YES